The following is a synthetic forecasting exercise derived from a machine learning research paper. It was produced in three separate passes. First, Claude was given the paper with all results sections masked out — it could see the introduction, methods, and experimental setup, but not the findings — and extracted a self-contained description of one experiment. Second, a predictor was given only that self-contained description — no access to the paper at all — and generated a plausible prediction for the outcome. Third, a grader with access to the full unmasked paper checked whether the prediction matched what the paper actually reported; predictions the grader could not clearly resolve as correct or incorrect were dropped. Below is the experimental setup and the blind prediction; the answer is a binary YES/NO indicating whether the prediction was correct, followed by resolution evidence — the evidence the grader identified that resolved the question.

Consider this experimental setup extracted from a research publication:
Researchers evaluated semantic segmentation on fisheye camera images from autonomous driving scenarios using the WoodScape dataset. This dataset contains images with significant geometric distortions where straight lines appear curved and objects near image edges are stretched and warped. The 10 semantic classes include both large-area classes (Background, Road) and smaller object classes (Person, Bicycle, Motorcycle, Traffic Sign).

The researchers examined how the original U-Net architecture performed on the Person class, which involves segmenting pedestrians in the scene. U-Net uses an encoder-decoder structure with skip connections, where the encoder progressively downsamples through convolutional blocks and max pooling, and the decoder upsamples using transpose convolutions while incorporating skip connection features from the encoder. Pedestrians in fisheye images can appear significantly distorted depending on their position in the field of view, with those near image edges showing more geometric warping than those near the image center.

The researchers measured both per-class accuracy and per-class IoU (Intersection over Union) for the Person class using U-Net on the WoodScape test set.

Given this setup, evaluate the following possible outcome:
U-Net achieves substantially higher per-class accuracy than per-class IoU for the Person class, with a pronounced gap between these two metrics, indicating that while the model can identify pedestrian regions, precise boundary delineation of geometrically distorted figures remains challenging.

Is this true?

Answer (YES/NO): YES